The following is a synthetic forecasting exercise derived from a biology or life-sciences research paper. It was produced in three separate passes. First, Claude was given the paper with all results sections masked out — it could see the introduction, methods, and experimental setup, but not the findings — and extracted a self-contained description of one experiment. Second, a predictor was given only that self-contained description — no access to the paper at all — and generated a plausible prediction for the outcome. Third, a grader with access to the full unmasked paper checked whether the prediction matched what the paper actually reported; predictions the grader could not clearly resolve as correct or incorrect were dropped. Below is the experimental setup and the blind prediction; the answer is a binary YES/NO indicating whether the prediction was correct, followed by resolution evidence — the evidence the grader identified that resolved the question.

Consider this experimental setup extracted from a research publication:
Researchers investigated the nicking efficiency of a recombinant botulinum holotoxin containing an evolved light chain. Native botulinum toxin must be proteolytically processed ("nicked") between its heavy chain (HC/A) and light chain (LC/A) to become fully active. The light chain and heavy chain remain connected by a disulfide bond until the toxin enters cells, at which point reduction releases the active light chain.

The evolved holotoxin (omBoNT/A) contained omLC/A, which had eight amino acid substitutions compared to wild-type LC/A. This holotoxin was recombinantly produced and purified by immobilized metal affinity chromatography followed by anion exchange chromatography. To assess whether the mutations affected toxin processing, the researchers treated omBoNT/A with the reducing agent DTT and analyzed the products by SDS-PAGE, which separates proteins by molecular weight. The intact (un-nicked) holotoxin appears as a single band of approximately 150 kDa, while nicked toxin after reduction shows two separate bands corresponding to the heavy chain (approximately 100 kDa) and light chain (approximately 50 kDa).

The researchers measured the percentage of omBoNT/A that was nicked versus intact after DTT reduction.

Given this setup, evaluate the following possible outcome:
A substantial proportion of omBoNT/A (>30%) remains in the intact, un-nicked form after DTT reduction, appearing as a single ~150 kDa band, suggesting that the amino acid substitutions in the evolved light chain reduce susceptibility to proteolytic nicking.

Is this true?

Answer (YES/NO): NO